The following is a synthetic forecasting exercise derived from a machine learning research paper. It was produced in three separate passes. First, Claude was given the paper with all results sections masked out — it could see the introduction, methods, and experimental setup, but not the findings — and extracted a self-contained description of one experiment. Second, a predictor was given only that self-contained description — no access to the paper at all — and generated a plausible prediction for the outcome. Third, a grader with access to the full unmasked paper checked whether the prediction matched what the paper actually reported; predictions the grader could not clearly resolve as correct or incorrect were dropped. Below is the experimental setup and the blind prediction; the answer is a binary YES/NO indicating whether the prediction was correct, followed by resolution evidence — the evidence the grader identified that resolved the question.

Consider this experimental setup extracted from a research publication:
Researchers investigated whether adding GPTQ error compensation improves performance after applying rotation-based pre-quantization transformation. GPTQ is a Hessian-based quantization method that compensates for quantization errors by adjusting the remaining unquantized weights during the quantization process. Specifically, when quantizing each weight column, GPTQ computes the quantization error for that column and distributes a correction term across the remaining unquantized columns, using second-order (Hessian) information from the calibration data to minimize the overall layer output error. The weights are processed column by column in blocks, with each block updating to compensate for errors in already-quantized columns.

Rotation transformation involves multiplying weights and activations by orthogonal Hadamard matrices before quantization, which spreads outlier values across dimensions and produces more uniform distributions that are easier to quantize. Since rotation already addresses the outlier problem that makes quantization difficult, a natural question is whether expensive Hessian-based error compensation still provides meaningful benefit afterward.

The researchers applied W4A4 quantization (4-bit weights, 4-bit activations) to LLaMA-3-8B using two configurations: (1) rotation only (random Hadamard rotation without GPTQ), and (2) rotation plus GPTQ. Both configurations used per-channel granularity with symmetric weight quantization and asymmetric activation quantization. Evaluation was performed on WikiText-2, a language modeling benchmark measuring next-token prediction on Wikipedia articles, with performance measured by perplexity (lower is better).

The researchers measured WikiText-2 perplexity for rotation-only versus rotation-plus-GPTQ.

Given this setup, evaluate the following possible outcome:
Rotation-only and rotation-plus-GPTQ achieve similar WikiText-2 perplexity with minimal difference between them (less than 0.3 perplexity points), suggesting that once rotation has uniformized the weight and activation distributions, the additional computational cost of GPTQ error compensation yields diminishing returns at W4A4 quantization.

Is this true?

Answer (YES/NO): NO